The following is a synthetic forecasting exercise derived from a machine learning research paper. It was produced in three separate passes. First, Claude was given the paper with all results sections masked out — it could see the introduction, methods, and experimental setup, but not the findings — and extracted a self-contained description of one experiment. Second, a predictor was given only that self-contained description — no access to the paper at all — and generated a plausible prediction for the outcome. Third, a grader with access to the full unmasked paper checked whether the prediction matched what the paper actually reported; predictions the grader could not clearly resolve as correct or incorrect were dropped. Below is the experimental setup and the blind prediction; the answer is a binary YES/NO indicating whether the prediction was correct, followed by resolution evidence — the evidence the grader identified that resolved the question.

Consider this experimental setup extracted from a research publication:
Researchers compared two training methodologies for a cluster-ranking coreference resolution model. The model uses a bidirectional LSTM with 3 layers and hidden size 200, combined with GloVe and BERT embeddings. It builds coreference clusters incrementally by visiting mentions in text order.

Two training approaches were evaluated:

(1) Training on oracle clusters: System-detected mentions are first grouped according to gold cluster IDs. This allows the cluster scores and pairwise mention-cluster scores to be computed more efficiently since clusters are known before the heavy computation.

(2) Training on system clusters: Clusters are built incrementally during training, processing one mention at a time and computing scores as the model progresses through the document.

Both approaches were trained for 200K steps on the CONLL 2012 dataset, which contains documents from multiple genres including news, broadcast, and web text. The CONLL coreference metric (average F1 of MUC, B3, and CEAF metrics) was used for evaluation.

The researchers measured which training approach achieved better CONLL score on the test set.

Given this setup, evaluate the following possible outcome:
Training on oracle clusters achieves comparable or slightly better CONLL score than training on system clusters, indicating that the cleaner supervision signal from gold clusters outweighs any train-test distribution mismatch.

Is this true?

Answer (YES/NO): YES